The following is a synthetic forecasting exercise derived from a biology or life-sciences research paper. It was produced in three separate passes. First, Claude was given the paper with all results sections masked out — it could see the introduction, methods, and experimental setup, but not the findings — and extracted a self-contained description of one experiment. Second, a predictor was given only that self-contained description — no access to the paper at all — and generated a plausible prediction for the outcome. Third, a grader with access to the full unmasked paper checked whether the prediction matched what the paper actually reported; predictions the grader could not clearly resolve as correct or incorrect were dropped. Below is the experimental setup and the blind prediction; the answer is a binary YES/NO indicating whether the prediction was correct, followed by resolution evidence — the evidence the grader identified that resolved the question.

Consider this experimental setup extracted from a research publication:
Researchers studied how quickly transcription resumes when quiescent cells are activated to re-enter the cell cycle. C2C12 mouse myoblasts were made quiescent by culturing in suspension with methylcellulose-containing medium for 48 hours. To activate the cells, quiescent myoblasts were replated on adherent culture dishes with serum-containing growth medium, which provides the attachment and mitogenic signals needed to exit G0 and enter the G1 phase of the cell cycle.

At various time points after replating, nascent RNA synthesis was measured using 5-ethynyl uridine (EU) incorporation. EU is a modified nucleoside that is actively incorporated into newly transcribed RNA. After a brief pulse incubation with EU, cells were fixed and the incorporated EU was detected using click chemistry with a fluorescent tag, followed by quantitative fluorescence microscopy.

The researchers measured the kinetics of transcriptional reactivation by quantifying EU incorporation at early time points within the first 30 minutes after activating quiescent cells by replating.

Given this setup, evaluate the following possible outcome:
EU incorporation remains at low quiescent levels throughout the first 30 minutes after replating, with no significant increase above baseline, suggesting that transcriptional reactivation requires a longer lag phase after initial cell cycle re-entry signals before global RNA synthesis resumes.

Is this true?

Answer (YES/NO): NO